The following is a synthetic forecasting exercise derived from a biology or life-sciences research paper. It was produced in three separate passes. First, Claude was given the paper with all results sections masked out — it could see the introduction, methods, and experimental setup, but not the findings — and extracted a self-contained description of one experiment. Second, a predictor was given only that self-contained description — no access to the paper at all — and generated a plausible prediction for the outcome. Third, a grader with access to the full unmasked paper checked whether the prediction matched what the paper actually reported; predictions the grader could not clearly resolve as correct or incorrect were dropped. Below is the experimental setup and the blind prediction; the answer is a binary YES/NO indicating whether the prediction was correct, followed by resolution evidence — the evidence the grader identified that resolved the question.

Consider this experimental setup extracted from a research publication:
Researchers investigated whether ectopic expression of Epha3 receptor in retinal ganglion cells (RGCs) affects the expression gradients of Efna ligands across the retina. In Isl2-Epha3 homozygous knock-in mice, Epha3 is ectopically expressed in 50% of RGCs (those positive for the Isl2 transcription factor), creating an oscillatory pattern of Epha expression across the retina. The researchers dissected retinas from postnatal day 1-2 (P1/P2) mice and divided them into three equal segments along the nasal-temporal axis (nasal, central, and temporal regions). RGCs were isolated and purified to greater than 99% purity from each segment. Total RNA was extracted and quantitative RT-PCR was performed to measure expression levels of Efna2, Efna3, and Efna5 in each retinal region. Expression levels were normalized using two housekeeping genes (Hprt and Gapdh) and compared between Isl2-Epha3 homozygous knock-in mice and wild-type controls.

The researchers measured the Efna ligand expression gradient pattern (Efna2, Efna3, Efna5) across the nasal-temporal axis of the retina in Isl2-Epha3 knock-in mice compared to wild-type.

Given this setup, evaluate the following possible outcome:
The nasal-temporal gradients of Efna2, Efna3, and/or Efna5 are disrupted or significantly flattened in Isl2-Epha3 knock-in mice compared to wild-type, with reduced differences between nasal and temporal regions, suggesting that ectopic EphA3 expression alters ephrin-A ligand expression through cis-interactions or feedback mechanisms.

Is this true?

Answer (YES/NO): NO